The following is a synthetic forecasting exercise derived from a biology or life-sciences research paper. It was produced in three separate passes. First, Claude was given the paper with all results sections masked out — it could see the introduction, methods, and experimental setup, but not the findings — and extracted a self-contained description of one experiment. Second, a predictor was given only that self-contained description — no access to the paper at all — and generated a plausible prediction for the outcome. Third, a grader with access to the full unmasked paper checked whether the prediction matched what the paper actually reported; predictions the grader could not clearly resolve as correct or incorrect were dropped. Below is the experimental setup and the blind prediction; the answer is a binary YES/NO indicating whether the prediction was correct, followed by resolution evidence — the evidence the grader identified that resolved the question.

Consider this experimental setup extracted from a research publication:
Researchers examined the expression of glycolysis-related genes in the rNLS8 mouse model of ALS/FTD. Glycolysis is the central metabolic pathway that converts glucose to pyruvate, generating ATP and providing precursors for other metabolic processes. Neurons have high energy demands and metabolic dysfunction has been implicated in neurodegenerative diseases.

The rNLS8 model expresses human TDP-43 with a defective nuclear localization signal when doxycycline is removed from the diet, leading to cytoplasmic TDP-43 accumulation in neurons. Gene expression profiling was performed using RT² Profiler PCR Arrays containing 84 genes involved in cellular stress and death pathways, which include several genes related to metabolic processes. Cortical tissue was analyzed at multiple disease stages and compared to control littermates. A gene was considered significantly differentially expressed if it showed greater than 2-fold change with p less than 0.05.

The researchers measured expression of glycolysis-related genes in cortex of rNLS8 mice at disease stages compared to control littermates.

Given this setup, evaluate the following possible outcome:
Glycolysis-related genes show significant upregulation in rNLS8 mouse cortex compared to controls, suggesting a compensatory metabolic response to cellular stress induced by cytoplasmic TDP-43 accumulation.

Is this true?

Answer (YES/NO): NO